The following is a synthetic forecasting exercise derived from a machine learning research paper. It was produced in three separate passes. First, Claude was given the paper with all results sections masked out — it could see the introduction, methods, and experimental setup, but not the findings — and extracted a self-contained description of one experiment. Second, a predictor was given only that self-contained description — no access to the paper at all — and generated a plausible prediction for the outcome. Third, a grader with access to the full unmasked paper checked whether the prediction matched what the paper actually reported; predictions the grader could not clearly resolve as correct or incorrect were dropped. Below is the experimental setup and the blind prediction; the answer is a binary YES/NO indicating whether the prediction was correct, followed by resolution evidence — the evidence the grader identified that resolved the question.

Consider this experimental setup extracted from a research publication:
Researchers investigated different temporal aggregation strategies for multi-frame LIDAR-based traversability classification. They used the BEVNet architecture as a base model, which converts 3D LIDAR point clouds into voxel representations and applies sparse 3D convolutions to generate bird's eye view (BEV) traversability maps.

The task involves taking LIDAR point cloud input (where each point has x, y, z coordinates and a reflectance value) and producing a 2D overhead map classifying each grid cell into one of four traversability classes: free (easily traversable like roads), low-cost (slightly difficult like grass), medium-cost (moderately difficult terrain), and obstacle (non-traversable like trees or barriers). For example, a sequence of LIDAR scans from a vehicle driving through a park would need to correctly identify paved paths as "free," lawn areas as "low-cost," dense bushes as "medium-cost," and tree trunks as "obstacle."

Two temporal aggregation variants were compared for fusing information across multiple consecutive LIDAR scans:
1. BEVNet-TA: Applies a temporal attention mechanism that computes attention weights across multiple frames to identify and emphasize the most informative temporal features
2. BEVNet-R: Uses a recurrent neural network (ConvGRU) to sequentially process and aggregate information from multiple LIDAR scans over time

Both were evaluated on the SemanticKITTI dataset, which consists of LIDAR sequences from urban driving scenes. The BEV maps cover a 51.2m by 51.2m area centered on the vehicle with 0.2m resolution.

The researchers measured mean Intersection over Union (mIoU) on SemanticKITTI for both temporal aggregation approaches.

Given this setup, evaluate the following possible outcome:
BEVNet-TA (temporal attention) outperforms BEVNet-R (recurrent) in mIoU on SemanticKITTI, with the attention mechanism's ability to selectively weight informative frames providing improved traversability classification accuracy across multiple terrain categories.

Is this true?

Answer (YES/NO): NO